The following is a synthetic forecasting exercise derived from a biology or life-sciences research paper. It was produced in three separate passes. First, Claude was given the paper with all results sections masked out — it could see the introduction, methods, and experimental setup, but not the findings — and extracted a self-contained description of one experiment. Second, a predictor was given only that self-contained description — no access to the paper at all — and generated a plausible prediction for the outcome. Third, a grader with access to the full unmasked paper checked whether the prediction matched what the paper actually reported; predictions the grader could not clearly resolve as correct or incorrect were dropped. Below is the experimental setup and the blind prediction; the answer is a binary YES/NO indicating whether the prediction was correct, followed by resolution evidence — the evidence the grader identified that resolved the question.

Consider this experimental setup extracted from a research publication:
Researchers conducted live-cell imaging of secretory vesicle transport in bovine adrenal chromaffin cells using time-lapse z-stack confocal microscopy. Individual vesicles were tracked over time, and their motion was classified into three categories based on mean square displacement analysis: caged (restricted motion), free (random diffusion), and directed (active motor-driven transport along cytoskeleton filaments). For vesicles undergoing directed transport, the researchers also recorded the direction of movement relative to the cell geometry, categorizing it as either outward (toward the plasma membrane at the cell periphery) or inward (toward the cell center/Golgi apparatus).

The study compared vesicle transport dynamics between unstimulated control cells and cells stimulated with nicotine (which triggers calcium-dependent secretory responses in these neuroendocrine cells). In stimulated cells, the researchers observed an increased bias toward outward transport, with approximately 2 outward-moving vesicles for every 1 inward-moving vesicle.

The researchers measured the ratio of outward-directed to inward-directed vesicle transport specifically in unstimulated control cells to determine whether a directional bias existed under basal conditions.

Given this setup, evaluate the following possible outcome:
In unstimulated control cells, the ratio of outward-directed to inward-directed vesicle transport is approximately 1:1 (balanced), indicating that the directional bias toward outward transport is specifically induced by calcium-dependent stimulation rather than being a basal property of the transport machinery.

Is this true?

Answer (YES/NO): YES